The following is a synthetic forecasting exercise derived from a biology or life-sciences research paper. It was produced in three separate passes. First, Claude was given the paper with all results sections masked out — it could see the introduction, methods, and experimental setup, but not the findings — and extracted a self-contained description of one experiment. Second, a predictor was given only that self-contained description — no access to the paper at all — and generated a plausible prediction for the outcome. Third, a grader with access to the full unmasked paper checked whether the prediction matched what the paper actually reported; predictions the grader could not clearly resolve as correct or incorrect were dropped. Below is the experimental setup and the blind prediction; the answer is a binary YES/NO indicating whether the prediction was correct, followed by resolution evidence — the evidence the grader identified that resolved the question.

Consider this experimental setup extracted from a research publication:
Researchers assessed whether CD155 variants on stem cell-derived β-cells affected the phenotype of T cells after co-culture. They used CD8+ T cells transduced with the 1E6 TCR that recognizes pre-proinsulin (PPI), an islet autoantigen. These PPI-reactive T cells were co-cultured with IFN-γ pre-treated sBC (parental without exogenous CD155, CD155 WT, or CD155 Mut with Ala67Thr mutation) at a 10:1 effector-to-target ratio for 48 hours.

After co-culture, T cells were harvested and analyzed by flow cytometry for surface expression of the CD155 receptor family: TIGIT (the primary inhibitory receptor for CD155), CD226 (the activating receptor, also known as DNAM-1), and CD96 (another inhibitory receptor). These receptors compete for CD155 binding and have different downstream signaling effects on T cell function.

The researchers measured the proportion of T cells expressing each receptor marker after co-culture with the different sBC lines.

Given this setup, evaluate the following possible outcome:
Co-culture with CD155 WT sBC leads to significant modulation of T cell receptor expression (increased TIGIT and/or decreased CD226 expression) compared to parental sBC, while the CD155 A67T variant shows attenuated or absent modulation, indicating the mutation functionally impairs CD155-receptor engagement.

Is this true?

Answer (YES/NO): NO